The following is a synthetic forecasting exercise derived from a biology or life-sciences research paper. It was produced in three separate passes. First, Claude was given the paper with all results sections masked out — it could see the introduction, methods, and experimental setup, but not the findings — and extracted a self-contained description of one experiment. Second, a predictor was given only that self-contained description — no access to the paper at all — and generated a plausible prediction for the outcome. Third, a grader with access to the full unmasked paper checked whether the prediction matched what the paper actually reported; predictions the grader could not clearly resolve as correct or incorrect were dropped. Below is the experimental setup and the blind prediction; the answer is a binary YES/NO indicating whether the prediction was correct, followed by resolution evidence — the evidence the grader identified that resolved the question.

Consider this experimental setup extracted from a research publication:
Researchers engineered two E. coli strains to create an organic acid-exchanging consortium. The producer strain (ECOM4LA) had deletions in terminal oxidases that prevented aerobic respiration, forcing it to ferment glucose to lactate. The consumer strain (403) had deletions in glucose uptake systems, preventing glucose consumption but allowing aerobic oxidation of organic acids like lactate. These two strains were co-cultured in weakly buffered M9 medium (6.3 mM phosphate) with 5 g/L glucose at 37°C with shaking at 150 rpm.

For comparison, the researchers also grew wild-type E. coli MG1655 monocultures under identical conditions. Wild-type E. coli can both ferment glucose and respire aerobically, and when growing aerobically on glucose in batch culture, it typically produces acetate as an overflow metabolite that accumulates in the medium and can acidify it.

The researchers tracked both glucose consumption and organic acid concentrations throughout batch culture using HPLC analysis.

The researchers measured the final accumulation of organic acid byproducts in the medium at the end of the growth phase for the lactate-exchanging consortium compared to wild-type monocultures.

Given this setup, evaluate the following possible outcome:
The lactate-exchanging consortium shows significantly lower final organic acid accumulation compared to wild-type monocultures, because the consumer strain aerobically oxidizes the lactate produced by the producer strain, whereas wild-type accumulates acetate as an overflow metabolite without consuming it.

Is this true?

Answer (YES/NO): YES